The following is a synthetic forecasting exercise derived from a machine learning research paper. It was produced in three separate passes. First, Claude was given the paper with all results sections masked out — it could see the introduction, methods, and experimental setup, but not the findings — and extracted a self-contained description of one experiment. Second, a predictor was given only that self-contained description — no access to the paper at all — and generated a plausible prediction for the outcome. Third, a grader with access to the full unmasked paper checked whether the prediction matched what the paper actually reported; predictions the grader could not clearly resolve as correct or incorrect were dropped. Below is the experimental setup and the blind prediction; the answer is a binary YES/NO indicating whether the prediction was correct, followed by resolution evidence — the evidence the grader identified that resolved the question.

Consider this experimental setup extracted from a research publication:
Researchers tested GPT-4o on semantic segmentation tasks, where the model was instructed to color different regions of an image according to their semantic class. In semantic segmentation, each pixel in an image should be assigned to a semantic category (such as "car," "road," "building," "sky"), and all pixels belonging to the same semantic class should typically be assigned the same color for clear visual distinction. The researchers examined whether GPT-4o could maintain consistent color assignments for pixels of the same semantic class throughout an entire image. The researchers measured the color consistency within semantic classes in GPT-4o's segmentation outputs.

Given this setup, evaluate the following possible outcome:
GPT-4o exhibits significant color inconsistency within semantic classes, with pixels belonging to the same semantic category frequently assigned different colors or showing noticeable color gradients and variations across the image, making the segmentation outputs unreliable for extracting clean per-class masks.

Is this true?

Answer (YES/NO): YES